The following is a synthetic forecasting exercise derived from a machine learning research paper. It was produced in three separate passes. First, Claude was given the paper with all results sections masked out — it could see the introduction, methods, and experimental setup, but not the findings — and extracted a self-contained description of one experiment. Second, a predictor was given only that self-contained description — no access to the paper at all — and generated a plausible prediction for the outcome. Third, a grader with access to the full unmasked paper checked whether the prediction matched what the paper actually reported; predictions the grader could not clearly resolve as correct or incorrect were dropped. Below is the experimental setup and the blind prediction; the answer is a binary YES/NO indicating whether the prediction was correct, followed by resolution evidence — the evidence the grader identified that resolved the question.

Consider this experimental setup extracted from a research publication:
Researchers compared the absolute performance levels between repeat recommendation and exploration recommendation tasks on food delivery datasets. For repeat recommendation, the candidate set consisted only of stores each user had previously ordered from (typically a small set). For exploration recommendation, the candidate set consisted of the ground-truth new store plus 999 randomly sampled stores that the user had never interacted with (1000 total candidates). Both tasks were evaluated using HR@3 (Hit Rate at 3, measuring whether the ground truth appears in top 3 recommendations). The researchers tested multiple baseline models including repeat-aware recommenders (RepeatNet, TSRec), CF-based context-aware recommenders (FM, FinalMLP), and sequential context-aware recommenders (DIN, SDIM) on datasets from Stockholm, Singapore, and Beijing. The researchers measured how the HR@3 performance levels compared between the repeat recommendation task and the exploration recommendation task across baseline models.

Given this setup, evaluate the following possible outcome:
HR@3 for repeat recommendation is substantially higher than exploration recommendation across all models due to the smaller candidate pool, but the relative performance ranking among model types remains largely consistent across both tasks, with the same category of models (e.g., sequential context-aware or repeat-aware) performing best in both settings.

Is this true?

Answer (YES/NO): NO